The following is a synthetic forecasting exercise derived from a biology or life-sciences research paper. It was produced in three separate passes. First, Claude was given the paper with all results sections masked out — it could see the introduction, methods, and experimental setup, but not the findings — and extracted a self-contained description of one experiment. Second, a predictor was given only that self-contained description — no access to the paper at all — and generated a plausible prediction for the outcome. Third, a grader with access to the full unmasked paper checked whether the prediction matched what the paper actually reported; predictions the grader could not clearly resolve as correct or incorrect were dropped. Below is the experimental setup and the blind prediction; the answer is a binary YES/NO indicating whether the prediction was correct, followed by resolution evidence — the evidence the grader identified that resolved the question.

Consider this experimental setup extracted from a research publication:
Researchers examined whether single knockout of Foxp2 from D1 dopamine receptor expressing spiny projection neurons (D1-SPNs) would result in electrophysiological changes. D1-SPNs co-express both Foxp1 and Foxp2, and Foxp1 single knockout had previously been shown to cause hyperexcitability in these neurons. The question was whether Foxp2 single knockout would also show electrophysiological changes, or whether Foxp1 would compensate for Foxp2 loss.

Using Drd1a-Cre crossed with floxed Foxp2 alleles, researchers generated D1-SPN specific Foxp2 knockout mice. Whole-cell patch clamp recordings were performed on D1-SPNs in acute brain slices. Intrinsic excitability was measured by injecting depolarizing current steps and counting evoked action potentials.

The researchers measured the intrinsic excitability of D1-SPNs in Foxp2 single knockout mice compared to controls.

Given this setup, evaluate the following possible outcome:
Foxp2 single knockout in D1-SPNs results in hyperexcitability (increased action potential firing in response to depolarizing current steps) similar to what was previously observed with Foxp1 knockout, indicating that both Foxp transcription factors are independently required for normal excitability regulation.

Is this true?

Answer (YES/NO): NO